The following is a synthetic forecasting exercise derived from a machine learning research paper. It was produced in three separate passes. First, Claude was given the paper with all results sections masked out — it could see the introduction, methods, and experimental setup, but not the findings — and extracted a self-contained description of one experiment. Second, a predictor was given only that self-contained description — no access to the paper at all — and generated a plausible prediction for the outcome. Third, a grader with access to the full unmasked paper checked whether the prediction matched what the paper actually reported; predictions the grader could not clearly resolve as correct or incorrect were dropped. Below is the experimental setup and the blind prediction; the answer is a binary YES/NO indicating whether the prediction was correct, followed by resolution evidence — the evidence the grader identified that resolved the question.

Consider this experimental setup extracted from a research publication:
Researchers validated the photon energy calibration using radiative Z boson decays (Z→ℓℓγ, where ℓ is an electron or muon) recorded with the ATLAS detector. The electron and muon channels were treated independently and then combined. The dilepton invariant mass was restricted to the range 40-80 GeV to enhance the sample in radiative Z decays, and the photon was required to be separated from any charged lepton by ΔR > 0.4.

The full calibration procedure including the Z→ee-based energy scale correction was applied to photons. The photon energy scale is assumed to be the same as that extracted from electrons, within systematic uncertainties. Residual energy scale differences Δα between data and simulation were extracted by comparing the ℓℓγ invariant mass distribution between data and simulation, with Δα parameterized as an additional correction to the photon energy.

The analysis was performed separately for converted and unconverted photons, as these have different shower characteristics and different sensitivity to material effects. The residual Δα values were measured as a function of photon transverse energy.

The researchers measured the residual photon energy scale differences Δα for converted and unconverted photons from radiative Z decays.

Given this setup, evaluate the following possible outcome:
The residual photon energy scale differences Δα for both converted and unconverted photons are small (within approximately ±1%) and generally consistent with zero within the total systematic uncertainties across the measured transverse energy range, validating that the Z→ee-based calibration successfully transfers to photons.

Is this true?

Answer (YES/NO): YES